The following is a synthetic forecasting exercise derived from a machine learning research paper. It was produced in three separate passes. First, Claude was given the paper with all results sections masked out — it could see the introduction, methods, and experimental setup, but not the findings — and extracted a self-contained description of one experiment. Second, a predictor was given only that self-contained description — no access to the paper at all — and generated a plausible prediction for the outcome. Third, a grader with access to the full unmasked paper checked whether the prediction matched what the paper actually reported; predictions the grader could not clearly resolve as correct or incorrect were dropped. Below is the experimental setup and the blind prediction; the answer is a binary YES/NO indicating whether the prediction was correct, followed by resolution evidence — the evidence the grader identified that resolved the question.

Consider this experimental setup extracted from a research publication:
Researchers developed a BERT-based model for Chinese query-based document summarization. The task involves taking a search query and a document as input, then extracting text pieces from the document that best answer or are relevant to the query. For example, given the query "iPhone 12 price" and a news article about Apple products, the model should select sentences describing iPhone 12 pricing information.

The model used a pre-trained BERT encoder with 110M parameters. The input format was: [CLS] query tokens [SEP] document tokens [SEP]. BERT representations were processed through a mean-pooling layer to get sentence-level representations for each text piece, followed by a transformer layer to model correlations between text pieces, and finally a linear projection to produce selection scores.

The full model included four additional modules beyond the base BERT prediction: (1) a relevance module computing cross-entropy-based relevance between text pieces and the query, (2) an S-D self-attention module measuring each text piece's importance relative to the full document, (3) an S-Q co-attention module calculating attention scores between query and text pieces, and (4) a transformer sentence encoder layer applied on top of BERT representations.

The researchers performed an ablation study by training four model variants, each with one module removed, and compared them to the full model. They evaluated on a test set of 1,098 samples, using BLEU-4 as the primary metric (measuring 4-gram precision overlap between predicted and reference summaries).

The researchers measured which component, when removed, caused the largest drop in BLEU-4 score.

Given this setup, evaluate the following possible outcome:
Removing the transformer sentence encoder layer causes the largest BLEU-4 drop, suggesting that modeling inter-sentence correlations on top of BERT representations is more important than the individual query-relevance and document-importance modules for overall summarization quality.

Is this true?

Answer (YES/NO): NO